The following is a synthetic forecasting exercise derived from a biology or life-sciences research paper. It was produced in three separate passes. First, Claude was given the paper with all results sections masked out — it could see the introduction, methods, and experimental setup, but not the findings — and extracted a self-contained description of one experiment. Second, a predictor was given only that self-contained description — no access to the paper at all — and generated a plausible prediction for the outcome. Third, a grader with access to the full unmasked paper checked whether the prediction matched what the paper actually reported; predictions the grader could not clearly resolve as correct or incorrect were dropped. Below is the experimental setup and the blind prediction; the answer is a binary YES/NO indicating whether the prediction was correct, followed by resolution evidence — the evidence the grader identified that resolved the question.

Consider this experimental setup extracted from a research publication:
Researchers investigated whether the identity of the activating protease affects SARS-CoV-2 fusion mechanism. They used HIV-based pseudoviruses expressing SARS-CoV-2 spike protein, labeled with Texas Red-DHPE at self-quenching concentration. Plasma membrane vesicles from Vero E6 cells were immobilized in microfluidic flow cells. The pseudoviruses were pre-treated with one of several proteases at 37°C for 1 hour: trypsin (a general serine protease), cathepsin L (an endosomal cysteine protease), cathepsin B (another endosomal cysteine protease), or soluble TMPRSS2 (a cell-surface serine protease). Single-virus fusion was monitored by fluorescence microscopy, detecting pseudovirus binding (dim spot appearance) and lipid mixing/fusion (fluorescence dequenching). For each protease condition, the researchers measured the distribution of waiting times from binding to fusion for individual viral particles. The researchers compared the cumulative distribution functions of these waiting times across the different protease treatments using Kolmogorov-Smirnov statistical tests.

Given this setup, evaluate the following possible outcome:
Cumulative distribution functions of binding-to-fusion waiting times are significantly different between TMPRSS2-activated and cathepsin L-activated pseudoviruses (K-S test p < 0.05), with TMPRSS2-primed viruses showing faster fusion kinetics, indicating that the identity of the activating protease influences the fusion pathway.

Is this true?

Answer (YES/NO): NO